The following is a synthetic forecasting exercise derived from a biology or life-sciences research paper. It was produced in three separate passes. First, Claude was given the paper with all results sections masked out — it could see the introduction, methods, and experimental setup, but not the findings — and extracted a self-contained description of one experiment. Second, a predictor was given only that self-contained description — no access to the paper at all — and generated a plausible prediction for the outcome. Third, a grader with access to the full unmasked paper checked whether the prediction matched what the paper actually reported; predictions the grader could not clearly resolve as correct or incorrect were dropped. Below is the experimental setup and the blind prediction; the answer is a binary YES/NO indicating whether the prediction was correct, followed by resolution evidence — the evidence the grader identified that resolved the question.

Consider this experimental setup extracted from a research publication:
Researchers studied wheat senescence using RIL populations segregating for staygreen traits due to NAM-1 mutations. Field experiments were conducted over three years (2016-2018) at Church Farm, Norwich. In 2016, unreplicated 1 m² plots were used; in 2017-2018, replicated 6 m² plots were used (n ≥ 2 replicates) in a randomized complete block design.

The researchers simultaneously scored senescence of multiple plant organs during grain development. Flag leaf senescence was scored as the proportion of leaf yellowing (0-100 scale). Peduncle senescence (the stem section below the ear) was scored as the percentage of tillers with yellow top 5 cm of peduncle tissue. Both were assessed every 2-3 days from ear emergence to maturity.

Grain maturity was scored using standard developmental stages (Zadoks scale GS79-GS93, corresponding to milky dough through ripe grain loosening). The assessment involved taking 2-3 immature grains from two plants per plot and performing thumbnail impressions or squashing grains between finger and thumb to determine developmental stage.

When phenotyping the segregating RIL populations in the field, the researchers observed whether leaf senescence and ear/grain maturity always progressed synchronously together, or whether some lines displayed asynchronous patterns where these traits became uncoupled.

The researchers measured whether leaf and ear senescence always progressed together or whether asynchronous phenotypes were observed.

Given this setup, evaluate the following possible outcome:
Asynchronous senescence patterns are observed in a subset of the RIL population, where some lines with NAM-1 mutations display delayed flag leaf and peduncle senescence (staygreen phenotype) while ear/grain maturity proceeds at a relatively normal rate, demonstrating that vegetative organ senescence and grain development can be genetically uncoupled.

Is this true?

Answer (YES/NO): NO